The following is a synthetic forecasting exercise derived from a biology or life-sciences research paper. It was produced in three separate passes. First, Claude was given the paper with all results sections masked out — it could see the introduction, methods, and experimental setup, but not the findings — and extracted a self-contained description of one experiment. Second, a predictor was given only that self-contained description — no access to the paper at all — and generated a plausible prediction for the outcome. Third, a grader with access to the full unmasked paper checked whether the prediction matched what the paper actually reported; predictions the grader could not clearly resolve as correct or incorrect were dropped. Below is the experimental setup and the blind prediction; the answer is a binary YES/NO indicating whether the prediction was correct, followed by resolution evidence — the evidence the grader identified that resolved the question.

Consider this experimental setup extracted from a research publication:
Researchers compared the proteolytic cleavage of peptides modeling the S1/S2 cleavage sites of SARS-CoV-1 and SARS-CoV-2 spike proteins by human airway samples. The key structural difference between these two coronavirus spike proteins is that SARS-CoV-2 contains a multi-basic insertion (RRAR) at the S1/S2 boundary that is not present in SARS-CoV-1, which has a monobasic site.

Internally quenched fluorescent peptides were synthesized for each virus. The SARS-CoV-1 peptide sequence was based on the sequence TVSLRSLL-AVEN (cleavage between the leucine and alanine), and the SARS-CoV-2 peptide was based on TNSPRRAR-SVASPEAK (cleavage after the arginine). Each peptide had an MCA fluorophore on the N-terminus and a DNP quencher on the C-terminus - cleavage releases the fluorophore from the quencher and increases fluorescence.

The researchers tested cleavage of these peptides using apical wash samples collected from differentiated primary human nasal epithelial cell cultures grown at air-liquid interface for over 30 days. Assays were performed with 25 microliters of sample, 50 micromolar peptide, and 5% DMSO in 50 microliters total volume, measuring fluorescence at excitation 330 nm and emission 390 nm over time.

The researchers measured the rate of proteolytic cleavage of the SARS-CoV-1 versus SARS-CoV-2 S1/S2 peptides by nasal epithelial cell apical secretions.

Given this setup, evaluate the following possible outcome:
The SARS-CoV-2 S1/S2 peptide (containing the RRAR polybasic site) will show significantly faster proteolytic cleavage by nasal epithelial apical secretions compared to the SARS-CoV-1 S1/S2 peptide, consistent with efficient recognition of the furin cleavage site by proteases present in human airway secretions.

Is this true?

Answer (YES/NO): YES